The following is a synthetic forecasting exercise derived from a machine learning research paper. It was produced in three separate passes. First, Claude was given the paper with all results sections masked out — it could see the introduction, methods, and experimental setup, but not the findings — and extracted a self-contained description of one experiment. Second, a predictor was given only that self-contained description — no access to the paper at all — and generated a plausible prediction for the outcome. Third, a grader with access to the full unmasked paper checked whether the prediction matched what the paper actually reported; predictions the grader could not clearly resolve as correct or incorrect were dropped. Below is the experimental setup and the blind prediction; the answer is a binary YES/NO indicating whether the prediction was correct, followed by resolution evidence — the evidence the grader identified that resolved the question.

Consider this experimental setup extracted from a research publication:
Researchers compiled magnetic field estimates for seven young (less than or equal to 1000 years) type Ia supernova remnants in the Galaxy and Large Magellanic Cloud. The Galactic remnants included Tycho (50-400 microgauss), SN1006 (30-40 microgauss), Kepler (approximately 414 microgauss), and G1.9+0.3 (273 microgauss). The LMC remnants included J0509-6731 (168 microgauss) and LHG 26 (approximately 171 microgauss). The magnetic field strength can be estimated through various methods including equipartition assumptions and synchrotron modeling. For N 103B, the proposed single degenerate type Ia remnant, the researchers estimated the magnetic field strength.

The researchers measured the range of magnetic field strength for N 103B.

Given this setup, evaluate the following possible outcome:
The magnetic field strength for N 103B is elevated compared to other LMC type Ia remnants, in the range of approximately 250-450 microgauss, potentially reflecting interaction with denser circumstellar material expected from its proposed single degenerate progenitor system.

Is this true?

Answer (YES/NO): NO